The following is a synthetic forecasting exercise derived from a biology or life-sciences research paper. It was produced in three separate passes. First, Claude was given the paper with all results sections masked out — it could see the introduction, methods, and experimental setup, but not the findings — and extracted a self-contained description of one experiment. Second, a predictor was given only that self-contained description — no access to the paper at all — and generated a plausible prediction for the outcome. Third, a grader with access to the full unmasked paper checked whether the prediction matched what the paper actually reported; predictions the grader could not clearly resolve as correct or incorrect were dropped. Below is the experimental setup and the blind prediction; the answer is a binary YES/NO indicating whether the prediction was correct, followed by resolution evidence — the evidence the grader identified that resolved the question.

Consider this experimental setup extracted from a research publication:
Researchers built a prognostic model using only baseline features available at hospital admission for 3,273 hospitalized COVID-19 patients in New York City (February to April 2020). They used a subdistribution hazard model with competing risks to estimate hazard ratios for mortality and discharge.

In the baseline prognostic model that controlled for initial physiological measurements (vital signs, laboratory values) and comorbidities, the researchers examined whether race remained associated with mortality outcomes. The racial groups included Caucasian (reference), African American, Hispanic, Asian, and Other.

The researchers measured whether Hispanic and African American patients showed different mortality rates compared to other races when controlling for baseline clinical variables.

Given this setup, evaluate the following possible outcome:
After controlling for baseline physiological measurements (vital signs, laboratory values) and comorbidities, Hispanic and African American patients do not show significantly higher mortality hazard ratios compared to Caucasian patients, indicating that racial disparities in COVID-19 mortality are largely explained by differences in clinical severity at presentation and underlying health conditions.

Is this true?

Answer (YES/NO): NO